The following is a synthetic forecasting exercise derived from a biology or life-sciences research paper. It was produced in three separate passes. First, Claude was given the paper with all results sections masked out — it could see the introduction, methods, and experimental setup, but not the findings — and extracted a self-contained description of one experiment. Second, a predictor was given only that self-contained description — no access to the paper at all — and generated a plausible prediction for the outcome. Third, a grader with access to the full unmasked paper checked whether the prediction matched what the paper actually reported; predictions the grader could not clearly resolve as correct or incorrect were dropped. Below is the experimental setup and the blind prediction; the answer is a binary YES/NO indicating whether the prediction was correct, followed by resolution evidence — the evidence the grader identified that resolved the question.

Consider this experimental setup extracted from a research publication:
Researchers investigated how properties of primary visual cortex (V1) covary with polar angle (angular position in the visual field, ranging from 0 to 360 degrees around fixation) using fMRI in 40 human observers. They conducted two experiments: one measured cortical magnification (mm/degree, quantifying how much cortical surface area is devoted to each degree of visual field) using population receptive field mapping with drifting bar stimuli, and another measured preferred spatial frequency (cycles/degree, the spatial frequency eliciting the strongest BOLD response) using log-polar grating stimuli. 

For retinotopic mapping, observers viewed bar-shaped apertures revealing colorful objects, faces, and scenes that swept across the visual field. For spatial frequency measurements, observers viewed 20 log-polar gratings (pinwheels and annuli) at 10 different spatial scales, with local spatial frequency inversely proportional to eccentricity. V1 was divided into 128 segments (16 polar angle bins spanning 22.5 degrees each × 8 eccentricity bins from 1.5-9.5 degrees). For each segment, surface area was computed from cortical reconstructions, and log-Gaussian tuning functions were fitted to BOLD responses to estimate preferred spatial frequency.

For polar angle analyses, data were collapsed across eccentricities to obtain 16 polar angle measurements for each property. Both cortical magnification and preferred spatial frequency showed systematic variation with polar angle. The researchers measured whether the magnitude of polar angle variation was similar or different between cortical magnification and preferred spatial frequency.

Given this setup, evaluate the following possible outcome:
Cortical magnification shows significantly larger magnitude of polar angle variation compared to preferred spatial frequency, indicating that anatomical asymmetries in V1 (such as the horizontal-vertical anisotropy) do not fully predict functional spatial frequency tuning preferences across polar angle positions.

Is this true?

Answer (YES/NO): YES